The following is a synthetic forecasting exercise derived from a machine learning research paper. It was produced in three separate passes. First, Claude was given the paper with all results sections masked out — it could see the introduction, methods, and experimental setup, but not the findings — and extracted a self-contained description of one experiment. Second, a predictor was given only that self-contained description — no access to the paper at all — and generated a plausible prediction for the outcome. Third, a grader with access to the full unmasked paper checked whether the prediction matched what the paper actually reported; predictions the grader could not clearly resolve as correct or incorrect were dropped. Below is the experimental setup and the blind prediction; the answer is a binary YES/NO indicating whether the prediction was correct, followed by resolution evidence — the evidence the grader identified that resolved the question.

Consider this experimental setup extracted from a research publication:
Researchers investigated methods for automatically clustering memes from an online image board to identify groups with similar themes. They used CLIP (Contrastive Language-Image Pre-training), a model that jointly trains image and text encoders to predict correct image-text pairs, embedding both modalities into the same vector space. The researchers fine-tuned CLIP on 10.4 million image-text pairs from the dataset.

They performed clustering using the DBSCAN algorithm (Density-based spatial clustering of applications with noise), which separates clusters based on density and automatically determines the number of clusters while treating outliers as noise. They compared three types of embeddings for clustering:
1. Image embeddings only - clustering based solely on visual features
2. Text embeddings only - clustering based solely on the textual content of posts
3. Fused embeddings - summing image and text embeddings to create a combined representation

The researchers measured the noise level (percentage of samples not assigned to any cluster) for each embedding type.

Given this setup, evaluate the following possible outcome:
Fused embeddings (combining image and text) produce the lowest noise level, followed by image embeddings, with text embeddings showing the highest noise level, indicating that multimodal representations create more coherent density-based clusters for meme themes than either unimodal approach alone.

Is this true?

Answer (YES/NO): NO